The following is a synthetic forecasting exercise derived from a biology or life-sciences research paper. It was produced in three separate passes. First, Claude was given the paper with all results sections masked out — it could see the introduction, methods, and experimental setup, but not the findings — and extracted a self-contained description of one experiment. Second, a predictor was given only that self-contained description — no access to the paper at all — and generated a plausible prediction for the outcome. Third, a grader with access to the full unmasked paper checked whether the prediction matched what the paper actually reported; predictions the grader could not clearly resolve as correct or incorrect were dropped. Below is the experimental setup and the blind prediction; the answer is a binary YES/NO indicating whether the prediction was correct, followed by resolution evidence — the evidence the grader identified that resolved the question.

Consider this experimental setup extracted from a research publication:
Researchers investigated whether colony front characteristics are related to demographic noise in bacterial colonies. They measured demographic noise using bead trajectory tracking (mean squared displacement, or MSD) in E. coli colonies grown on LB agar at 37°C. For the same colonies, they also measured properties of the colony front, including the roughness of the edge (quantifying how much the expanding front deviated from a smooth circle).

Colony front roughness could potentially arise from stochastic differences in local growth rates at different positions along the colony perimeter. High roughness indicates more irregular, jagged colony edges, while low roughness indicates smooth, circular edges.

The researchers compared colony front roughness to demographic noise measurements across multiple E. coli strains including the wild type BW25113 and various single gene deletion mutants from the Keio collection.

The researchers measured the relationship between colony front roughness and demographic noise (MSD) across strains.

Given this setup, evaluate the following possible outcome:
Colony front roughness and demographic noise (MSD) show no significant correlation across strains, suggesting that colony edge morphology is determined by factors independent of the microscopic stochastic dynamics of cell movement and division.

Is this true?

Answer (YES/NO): NO